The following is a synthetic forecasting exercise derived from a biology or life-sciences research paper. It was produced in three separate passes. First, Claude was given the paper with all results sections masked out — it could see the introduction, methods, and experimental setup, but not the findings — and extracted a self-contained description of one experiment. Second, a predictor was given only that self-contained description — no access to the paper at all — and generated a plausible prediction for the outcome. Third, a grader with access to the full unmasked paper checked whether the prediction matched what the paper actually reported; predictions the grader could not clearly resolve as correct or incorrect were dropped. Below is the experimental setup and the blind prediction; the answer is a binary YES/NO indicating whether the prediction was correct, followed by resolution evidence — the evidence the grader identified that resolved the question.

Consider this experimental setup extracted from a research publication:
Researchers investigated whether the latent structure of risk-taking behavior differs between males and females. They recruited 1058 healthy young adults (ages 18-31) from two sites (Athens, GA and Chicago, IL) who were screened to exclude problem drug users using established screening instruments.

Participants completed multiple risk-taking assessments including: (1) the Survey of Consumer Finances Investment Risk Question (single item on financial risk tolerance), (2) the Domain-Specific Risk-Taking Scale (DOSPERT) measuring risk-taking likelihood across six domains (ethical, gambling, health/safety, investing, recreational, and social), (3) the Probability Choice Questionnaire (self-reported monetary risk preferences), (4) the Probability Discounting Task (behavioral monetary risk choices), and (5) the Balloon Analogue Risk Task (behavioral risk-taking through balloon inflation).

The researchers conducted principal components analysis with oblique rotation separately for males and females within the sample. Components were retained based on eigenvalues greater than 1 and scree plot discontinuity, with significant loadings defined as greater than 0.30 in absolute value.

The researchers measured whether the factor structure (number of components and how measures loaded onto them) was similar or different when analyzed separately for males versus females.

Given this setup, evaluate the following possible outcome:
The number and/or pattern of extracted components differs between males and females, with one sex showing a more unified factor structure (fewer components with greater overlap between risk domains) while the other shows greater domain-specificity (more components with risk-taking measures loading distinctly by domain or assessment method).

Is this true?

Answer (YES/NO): NO